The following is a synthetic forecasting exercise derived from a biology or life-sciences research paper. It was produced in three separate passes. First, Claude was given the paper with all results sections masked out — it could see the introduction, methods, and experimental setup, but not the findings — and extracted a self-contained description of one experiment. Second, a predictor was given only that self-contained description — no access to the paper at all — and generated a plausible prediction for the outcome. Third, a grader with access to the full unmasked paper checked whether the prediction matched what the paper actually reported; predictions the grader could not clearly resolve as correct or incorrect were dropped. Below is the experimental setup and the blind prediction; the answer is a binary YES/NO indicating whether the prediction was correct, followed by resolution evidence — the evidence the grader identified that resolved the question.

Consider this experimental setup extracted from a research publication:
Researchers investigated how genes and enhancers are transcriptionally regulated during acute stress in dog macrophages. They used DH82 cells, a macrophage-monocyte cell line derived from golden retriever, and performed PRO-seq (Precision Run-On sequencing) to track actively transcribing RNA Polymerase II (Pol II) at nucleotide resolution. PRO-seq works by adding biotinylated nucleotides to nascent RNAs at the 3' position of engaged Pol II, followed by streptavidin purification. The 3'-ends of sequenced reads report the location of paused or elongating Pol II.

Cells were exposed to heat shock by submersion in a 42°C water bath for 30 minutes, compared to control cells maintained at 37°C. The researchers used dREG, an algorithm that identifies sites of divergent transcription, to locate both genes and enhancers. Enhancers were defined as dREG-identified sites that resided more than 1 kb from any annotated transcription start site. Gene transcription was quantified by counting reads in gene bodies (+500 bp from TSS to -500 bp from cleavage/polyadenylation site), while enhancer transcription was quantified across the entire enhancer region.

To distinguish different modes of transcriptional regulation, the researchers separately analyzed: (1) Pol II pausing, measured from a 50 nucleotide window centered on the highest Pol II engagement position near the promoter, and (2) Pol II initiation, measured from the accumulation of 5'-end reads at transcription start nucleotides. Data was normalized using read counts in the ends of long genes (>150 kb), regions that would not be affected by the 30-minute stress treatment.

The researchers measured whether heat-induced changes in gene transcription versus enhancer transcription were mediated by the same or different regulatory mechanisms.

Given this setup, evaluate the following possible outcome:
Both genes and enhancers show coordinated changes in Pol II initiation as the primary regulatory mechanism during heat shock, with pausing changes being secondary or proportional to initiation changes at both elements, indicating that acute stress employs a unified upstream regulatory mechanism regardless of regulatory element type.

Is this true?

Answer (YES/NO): NO